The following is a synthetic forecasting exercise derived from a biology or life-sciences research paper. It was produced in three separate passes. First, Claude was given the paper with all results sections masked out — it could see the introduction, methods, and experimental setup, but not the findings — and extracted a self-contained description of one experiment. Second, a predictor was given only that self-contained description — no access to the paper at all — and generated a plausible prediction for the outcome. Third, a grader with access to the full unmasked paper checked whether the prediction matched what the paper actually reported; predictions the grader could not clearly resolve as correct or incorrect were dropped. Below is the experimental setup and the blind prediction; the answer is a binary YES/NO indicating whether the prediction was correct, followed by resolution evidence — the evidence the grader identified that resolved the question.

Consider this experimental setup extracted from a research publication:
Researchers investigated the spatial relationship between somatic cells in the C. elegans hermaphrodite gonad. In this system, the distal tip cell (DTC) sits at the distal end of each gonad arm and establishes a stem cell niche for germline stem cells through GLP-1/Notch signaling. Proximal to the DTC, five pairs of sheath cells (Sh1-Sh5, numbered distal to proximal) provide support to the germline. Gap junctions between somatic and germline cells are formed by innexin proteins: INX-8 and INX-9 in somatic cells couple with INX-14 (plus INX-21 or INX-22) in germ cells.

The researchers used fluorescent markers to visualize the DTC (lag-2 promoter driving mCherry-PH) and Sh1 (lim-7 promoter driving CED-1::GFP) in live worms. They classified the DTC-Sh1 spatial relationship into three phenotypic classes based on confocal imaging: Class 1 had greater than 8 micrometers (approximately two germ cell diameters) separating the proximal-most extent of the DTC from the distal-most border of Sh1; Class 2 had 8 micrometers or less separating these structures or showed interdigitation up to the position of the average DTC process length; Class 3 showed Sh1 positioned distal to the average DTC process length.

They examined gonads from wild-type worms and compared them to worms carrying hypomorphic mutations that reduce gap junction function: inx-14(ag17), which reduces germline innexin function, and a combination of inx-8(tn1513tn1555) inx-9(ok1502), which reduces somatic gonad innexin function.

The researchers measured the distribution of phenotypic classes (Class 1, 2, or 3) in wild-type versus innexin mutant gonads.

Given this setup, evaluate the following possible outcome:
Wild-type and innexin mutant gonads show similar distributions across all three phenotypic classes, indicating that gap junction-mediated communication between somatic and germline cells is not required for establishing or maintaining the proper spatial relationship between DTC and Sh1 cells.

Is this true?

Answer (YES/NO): NO